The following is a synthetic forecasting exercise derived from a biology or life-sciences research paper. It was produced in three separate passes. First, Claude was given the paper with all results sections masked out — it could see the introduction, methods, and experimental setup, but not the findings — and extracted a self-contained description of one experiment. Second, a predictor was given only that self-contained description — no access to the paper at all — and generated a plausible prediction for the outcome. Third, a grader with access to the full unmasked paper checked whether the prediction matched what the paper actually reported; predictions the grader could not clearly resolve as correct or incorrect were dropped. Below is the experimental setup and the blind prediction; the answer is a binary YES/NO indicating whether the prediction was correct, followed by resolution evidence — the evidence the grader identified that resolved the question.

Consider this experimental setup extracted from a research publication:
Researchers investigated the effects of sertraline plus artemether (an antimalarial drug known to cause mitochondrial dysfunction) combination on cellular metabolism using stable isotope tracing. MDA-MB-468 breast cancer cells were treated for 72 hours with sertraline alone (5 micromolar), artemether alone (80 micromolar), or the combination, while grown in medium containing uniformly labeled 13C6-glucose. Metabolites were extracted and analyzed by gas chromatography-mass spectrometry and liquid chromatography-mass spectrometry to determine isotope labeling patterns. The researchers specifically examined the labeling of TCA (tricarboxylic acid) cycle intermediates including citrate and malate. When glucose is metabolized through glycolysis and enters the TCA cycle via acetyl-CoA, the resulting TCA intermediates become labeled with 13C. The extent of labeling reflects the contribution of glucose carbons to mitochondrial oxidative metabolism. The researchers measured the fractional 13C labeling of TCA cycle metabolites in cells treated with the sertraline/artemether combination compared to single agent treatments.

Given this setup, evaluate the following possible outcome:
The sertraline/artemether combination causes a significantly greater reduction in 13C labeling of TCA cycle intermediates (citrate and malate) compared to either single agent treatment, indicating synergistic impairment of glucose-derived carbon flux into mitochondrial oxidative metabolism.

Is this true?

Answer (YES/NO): YES